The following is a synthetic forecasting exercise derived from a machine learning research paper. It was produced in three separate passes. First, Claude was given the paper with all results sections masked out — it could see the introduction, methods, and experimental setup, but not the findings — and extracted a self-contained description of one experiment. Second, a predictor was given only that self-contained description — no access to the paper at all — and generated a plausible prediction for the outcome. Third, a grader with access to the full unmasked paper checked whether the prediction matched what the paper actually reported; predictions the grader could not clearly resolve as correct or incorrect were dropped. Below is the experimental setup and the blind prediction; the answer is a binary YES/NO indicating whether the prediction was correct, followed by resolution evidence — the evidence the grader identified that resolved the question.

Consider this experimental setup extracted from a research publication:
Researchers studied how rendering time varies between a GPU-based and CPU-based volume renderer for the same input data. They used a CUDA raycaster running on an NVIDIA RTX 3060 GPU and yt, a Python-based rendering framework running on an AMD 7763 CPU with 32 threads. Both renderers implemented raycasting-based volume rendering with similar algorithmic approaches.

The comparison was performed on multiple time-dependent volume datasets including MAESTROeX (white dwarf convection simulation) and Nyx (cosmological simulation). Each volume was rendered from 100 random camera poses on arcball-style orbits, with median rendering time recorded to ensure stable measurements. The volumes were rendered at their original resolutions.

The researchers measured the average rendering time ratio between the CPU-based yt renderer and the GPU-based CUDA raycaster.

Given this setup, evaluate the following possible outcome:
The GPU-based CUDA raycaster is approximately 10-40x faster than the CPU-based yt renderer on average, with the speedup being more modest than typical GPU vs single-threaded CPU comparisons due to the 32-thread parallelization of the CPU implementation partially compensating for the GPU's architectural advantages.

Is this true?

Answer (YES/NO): NO